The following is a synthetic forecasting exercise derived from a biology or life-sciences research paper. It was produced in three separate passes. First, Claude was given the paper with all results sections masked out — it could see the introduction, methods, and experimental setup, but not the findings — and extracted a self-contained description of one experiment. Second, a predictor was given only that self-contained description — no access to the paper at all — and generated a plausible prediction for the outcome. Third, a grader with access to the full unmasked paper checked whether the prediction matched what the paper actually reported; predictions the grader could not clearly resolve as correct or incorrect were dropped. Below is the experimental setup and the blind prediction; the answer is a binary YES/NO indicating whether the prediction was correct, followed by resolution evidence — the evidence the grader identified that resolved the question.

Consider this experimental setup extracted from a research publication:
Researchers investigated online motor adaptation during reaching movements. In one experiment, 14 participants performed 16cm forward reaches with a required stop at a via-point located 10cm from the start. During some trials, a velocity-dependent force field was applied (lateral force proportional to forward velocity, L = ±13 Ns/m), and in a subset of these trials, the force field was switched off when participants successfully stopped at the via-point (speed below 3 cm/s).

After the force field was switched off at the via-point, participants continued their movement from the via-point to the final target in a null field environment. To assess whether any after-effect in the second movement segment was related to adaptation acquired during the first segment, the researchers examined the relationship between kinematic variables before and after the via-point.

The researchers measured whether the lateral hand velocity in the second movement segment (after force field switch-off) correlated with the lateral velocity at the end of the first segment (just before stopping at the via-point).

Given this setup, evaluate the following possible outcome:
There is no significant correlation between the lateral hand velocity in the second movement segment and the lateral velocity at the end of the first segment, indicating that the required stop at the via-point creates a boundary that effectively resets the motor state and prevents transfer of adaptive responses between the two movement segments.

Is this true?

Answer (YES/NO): NO